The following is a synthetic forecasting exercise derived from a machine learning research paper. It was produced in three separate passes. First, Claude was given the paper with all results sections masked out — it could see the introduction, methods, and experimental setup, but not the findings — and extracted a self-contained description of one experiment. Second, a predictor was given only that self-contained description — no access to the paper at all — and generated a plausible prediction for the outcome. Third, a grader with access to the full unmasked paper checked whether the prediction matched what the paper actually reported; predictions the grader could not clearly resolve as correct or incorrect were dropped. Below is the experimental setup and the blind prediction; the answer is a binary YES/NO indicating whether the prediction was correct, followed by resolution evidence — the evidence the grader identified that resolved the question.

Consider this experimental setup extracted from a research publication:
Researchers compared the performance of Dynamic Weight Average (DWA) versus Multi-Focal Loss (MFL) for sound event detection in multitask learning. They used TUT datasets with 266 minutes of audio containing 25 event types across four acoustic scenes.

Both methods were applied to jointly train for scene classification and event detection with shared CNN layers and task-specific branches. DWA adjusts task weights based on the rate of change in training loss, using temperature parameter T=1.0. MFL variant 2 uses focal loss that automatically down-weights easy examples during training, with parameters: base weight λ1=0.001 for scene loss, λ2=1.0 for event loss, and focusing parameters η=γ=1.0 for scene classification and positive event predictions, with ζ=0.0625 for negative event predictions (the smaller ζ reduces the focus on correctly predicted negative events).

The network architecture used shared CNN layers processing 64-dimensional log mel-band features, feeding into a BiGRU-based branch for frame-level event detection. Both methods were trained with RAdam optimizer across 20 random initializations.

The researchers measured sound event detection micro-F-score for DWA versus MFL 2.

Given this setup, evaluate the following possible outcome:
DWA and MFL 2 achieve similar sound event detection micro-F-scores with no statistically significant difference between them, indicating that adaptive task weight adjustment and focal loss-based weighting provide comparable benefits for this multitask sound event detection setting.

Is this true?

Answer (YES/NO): NO